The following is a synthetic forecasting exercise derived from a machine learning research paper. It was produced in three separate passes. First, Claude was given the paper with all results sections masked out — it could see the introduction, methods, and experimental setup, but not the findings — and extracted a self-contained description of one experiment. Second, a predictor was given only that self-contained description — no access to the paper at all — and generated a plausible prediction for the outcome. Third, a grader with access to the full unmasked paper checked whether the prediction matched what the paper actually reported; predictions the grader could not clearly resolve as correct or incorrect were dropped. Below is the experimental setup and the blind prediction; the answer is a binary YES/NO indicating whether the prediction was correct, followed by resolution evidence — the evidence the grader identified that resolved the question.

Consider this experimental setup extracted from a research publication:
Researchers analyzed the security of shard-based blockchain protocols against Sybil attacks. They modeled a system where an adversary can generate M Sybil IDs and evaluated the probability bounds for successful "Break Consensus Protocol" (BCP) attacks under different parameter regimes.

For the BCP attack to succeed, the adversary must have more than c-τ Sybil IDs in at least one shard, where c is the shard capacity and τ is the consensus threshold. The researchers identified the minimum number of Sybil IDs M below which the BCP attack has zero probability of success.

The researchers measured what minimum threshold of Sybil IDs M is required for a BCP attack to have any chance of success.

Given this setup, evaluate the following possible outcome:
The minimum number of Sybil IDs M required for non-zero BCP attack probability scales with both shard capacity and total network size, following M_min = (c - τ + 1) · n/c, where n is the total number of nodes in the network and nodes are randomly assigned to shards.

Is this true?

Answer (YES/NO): NO